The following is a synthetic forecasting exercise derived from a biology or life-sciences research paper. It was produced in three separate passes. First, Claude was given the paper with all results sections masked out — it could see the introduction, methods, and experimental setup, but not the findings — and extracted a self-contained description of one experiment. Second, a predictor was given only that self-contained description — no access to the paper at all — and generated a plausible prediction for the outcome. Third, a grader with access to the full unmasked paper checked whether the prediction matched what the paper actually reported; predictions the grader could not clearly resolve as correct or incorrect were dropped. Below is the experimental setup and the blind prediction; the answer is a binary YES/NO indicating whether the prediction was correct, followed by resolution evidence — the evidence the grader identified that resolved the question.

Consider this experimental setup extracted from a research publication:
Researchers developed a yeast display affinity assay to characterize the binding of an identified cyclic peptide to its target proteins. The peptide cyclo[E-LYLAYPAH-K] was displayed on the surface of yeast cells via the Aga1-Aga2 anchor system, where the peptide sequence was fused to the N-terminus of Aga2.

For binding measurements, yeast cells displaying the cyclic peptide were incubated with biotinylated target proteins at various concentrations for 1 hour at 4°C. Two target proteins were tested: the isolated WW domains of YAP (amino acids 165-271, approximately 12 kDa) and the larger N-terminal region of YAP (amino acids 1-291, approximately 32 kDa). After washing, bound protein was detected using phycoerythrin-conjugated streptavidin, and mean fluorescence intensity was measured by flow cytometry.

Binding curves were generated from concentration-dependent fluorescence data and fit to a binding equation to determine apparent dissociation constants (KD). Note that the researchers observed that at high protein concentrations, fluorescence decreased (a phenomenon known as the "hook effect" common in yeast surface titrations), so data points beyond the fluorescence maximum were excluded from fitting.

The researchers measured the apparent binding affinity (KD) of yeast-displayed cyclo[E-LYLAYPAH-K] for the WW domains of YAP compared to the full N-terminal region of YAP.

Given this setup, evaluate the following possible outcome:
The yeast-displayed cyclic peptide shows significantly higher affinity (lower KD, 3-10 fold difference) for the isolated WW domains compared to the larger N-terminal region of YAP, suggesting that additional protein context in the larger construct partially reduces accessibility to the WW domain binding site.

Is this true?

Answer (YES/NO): NO